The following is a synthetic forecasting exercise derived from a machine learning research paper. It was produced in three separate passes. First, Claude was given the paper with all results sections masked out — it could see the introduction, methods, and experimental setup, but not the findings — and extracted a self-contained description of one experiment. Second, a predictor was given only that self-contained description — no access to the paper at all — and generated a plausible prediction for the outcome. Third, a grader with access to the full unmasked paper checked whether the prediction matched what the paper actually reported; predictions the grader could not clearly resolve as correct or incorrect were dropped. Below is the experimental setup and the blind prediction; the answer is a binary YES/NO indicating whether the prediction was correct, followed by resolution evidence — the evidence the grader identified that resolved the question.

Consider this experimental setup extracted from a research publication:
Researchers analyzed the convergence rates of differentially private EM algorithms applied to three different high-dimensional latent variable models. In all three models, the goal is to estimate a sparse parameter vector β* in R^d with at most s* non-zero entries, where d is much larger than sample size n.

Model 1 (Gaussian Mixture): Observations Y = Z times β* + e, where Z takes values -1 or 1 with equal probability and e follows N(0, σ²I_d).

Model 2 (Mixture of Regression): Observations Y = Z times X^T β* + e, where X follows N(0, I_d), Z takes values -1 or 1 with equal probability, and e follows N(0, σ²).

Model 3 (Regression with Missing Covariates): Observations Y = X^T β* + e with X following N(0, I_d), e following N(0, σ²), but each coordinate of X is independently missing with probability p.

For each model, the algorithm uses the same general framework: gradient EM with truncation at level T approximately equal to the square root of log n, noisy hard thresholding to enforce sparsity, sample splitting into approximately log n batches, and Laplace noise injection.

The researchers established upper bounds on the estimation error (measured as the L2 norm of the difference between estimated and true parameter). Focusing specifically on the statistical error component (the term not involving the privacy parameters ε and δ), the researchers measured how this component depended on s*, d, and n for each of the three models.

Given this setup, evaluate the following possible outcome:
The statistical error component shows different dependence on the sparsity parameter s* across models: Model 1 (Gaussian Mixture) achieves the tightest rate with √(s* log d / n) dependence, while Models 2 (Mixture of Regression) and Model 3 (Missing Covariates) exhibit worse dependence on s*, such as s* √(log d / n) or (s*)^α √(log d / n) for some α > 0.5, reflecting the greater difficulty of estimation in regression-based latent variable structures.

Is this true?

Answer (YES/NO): NO